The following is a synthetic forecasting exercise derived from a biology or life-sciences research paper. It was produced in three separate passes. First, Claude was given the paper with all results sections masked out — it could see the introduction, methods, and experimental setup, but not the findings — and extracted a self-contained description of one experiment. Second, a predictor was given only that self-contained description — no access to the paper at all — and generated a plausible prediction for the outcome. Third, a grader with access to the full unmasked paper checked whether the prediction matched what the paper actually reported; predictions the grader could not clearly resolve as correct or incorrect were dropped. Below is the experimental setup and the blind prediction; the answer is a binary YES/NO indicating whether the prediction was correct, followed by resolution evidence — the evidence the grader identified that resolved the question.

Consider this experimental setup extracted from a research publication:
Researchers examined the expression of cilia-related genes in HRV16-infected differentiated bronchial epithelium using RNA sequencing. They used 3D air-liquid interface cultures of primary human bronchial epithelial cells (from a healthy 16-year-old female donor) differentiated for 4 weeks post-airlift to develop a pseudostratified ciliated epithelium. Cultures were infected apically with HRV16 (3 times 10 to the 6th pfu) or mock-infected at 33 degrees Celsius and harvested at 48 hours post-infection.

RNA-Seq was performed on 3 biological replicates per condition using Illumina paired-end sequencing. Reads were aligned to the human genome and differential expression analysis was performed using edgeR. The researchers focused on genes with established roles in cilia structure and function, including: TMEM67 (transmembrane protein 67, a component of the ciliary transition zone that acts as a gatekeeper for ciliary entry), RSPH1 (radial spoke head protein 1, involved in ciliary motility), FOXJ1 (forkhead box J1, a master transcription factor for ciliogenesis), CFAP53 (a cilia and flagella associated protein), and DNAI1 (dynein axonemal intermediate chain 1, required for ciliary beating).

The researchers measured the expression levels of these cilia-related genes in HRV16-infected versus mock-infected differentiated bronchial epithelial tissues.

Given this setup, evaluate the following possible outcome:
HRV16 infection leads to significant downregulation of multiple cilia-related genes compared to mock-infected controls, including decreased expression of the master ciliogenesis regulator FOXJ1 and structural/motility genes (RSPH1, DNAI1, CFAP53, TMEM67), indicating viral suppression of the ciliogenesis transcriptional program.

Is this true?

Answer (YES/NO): NO